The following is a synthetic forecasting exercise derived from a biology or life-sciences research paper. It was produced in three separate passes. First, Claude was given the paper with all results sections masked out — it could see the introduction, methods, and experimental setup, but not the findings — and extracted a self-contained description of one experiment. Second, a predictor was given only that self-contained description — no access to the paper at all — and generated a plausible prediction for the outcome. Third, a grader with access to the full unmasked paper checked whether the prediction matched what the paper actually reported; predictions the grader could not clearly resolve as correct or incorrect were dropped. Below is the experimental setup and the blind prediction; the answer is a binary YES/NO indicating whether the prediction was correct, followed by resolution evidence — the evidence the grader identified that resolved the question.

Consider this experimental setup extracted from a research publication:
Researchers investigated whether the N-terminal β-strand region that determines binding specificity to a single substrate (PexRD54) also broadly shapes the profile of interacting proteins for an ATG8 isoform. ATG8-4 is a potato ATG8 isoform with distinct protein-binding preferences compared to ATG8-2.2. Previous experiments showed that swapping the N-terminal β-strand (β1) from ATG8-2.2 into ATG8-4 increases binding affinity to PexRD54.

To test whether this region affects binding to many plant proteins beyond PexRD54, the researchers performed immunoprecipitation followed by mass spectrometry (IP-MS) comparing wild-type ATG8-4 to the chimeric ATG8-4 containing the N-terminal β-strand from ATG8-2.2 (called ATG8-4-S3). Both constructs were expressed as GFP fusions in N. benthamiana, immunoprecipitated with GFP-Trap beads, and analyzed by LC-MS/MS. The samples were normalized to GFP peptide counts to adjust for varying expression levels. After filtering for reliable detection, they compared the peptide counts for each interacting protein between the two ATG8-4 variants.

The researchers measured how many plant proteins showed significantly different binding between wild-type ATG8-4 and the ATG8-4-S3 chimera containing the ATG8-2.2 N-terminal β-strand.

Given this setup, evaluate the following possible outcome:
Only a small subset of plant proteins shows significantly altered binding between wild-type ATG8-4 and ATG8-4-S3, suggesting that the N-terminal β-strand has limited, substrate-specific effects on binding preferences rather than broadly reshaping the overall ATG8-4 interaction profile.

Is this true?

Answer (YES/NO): NO